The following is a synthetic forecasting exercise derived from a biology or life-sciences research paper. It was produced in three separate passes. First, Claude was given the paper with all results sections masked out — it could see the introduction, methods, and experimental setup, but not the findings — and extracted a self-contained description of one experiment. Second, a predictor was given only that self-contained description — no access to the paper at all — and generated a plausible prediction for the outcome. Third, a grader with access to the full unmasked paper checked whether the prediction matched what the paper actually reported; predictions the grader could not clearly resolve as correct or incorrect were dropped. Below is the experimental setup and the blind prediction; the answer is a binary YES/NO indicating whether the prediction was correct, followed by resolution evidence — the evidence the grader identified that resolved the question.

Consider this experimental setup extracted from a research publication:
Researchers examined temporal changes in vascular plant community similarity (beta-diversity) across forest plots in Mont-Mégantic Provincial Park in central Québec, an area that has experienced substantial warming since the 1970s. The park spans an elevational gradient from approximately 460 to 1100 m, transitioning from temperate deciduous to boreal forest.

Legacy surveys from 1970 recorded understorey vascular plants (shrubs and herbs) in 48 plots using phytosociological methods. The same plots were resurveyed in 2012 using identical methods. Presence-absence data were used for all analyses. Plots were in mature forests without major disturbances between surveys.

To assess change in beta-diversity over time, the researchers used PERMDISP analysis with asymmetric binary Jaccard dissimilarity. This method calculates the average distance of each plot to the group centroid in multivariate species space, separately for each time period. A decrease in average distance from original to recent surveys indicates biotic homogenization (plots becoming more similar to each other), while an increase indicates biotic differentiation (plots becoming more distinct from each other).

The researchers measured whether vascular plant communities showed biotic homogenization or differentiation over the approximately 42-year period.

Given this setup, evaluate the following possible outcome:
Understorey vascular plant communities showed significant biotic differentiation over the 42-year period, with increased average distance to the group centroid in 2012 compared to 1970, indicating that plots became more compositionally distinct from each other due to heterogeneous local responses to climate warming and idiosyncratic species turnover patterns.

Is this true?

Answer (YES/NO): NO